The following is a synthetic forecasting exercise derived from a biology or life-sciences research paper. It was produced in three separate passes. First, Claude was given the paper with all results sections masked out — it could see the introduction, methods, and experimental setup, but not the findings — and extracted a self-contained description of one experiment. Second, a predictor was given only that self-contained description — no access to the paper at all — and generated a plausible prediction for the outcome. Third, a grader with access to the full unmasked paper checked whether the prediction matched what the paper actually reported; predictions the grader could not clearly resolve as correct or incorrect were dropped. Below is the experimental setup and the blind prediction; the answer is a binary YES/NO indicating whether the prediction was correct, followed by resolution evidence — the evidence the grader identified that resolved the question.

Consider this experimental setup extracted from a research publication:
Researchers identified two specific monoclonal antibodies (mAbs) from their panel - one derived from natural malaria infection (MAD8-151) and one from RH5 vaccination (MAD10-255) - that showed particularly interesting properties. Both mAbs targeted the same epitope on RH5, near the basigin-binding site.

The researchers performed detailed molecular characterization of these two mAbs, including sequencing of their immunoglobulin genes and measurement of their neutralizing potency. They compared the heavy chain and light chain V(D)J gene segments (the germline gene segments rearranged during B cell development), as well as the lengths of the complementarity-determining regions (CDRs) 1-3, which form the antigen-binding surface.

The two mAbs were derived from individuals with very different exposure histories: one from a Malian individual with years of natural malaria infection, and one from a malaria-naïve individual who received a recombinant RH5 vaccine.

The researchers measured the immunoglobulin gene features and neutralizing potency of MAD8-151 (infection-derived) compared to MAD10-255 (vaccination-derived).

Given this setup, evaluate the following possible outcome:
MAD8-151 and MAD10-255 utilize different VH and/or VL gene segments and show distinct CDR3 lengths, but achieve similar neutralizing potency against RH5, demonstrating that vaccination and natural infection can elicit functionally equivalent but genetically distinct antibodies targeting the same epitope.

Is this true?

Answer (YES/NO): NO